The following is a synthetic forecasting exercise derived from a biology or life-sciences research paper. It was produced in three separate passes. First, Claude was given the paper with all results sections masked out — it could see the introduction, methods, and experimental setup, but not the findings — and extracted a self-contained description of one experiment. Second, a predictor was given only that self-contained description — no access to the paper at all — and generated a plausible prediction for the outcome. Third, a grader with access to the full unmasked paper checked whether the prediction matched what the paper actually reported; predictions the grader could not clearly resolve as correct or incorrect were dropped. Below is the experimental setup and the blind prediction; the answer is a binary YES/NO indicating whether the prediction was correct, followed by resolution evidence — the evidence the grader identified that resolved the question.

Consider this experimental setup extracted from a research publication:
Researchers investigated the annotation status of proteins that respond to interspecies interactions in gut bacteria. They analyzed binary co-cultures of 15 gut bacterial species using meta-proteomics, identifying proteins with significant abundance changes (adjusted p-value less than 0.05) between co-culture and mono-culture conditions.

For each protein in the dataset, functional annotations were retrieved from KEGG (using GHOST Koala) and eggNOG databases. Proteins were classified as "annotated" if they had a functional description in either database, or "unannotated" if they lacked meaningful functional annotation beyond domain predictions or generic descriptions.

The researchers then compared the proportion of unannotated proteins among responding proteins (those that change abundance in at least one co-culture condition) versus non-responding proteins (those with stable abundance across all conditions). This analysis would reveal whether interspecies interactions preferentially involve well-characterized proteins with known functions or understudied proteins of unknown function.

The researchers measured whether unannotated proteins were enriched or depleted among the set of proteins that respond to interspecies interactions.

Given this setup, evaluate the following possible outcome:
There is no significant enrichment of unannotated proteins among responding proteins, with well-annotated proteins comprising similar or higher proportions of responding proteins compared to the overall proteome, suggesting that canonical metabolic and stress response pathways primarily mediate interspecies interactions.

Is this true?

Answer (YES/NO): YES